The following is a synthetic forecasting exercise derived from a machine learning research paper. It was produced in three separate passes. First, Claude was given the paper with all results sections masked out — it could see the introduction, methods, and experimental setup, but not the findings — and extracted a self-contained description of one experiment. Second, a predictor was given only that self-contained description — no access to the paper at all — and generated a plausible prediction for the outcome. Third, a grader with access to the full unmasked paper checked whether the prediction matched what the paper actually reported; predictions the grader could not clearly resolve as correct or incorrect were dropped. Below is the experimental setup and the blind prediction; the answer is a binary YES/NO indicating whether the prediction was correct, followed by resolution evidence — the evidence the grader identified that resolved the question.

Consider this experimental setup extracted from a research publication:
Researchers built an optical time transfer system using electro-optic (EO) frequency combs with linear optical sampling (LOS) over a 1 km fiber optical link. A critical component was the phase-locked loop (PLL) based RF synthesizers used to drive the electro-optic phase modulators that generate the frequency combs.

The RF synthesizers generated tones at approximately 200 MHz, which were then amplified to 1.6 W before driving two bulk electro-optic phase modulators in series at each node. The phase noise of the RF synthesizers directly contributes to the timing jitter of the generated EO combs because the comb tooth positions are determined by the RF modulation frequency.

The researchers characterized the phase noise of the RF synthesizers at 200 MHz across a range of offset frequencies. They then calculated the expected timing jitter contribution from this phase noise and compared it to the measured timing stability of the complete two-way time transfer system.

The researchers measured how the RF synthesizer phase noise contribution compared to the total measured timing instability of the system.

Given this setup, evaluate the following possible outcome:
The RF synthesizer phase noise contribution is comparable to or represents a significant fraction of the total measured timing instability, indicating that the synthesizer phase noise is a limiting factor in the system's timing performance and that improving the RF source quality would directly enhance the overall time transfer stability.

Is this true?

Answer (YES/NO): YES